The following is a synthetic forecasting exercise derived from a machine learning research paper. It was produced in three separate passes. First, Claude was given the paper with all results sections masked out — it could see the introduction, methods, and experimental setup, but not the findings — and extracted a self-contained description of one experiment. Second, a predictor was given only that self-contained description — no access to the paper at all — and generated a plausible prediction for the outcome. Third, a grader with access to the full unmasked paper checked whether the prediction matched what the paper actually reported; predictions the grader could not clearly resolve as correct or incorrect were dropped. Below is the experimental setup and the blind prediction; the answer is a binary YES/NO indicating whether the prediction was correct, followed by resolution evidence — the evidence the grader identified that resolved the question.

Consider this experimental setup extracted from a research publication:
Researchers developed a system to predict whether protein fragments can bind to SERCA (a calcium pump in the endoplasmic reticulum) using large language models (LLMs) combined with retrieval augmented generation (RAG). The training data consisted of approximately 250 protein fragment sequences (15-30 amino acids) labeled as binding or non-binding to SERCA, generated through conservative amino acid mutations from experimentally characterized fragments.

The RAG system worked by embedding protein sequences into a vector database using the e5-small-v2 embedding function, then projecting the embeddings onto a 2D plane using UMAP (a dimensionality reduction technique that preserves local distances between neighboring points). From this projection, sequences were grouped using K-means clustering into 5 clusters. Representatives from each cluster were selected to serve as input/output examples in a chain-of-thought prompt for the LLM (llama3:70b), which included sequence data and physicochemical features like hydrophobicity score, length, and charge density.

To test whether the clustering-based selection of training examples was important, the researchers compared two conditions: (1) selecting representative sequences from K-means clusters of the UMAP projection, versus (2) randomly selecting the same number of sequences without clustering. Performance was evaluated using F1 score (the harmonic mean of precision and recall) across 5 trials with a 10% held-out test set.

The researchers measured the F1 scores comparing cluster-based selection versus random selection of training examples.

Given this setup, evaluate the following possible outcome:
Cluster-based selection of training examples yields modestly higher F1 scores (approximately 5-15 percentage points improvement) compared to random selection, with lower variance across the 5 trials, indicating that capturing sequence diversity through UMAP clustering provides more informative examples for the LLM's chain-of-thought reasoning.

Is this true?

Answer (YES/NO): NO